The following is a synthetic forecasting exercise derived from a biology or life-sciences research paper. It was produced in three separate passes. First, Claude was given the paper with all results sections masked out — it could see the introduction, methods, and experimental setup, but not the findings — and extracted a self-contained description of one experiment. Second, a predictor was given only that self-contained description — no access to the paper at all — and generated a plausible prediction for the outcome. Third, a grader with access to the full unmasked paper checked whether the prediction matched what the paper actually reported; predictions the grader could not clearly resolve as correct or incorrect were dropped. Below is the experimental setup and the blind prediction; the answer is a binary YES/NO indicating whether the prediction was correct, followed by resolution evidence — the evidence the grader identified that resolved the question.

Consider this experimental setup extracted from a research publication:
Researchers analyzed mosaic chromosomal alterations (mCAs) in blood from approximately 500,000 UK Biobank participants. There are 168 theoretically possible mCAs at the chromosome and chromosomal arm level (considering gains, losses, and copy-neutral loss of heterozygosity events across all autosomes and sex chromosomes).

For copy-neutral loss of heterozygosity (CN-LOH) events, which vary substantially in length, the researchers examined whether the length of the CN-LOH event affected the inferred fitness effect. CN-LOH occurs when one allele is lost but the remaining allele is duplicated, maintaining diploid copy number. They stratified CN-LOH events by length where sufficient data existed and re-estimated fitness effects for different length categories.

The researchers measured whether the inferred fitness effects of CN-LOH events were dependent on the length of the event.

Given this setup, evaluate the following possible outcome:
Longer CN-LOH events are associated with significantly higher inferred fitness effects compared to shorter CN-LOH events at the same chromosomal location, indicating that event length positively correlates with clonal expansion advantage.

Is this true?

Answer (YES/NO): NO